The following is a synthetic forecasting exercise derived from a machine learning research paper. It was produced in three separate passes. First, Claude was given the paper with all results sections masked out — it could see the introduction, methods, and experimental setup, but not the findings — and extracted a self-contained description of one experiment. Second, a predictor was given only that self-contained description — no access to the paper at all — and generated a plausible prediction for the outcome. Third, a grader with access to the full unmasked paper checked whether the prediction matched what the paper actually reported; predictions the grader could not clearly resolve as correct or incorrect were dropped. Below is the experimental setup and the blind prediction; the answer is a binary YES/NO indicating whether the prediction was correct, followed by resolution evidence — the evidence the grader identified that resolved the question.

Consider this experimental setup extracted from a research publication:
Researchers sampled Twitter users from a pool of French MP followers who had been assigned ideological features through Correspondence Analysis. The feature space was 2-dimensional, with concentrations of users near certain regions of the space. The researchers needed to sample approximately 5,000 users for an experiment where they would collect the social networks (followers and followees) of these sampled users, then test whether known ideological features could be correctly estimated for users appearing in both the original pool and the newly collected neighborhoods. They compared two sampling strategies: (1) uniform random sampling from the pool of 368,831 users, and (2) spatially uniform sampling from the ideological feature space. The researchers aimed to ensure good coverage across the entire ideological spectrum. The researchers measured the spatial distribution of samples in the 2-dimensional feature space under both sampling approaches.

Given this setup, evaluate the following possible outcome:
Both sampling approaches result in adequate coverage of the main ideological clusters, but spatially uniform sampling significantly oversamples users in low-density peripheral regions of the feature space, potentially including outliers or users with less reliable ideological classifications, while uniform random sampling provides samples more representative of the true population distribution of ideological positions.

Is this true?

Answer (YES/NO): NO